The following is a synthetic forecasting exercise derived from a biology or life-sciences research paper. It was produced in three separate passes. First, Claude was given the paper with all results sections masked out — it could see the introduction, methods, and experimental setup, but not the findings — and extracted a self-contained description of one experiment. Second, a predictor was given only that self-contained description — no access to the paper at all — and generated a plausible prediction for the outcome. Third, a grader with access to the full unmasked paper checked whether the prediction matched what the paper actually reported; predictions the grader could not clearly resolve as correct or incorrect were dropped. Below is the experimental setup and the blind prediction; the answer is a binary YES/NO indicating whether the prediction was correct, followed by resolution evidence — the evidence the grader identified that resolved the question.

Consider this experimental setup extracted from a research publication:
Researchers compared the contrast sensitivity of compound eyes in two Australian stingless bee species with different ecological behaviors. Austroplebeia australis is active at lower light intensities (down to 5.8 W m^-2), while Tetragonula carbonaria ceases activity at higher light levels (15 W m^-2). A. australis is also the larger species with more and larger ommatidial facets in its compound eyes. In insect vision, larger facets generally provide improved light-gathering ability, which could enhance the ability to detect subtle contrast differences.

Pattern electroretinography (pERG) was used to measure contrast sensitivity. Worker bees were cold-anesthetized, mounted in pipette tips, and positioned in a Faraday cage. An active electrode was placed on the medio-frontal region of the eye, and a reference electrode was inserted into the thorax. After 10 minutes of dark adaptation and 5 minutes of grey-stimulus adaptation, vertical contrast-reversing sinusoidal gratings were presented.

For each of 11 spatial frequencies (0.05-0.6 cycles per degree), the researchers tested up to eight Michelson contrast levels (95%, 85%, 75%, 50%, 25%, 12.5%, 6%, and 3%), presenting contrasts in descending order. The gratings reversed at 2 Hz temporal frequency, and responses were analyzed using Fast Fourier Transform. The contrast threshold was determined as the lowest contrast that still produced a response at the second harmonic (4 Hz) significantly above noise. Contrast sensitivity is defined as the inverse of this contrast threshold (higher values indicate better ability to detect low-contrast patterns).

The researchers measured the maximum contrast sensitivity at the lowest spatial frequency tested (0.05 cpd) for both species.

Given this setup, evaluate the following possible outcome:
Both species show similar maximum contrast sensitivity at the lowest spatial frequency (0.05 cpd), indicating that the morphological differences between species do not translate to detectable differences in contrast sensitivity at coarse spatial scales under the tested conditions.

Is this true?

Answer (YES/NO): NO